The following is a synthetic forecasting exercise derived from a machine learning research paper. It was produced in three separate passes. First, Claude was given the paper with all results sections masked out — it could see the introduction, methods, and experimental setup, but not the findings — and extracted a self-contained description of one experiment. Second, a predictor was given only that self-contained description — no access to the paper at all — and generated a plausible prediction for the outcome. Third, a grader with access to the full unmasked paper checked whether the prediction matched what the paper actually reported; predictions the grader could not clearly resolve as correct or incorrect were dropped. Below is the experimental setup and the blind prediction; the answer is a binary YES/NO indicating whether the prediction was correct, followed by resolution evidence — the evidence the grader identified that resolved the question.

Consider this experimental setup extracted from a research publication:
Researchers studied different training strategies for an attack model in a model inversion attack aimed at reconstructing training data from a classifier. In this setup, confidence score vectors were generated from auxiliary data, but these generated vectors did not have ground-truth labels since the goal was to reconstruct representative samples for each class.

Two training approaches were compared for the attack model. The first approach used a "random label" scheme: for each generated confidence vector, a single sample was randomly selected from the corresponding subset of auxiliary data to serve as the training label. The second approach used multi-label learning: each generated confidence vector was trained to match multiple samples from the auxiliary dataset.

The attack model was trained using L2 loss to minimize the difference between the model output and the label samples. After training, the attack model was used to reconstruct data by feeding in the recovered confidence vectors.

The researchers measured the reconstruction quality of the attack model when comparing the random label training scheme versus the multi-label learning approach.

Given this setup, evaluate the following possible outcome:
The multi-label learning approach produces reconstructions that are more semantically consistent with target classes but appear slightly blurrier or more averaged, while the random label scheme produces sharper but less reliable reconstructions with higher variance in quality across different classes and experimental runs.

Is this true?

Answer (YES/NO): NO